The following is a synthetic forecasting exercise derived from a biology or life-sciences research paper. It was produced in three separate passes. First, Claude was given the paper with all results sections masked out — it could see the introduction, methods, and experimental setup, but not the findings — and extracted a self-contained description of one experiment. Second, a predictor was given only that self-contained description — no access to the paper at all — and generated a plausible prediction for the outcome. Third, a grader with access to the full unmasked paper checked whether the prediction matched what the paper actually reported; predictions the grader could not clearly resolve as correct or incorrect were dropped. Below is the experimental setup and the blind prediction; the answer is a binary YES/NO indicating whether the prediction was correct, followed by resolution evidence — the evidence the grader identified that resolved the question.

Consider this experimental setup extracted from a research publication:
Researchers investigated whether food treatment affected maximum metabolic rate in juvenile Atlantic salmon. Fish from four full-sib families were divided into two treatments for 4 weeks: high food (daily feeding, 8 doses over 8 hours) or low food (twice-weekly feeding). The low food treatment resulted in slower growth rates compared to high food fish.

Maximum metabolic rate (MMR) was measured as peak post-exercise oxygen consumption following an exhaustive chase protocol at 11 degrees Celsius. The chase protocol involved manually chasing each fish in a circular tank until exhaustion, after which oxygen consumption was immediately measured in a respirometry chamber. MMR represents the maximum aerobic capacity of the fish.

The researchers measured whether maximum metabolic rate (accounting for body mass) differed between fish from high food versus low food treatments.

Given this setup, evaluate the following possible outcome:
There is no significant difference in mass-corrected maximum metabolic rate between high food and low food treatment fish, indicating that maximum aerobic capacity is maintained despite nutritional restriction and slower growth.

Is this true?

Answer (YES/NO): YES